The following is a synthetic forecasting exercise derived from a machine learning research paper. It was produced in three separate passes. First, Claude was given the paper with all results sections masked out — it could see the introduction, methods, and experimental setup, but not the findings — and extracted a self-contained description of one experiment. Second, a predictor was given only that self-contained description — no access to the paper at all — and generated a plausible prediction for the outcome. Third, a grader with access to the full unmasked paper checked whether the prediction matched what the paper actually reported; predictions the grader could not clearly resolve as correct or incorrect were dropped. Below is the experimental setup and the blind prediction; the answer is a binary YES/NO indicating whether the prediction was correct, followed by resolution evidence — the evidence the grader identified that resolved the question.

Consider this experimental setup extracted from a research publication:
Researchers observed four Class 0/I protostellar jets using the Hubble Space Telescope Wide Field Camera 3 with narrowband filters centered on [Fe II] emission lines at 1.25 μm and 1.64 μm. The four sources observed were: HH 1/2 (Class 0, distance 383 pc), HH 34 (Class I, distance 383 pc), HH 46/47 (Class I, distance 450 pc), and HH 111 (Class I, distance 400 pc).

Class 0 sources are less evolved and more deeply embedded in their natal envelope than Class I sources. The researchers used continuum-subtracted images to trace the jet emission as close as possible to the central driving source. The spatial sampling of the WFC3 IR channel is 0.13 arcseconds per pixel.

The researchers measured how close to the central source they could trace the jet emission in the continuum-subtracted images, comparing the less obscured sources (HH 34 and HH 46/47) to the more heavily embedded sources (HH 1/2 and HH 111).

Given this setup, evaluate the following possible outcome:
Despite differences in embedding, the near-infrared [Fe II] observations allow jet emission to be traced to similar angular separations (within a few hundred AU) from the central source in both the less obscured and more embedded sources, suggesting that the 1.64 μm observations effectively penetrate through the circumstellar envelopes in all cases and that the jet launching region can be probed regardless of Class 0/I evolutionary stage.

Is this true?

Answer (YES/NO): NO